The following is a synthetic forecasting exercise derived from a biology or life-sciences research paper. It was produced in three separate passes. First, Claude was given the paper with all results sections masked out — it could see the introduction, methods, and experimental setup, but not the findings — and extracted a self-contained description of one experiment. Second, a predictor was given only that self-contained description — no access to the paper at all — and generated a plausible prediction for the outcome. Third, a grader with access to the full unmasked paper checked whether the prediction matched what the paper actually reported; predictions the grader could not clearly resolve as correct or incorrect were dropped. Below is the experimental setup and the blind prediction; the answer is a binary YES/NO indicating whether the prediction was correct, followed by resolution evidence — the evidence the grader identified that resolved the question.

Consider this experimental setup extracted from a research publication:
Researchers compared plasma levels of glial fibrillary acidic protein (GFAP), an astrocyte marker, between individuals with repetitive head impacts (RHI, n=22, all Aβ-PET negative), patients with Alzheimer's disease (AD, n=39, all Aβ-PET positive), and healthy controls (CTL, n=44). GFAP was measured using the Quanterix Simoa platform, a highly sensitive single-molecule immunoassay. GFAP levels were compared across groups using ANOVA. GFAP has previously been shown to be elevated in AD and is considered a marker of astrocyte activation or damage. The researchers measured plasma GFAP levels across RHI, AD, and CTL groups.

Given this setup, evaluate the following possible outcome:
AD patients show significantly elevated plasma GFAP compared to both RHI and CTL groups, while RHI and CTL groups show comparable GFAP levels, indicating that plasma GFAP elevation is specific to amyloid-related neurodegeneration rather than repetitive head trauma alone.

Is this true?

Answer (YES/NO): YES